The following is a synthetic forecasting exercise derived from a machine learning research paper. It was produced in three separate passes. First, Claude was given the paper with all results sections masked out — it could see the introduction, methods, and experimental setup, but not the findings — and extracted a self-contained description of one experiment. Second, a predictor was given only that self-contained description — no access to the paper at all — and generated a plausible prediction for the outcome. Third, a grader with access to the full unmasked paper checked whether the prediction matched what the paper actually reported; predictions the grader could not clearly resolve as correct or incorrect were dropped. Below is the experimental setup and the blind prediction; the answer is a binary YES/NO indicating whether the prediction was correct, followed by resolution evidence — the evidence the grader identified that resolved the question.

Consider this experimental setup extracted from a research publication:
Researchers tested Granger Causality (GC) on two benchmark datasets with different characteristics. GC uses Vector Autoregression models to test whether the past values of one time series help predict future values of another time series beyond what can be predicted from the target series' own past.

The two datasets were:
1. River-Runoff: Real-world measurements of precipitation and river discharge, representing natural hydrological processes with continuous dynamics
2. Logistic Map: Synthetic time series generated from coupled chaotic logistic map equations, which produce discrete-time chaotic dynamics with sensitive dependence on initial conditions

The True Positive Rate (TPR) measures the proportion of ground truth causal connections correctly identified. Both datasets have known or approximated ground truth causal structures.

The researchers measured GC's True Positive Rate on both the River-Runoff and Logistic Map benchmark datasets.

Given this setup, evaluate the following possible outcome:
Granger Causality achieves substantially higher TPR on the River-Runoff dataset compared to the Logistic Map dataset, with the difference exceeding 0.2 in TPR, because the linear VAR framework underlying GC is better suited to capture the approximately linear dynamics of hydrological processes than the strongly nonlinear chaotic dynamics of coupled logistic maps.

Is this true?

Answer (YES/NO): NO